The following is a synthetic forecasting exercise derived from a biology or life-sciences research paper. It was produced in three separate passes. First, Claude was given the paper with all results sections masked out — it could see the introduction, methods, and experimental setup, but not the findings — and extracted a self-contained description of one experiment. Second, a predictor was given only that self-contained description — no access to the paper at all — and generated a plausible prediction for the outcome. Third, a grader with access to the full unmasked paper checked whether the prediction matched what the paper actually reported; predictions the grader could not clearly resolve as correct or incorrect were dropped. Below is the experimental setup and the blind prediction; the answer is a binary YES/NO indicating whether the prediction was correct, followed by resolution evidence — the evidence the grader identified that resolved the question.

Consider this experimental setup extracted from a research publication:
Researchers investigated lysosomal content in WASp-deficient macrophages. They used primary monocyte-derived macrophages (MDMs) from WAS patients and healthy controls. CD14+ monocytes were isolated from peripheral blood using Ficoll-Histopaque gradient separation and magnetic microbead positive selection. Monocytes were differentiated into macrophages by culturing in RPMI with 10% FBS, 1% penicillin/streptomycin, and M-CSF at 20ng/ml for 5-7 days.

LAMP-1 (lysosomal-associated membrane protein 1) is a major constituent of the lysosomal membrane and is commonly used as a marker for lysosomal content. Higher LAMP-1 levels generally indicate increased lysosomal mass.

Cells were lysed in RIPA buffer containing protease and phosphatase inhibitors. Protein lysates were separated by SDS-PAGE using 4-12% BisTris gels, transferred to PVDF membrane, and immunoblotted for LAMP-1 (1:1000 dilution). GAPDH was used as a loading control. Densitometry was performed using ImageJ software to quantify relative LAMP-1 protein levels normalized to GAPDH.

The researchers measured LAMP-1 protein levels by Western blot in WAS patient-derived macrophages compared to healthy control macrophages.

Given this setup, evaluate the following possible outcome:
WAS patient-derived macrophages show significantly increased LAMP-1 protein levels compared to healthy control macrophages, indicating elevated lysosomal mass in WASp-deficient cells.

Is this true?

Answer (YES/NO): NO